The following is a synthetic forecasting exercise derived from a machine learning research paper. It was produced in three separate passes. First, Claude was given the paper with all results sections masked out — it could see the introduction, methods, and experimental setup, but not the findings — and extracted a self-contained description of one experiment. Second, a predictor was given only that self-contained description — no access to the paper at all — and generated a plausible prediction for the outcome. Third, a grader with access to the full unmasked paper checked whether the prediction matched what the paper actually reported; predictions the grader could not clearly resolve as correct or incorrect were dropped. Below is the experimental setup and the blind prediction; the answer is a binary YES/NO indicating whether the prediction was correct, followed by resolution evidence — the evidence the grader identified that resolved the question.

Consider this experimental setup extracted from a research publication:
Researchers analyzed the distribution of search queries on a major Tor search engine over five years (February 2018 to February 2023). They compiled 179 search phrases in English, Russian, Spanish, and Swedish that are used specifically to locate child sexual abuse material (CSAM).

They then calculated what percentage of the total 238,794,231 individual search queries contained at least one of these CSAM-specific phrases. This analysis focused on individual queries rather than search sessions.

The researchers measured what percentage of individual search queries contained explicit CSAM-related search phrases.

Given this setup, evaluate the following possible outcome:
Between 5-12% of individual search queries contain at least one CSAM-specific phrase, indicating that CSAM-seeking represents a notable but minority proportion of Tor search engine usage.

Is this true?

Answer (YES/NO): YES